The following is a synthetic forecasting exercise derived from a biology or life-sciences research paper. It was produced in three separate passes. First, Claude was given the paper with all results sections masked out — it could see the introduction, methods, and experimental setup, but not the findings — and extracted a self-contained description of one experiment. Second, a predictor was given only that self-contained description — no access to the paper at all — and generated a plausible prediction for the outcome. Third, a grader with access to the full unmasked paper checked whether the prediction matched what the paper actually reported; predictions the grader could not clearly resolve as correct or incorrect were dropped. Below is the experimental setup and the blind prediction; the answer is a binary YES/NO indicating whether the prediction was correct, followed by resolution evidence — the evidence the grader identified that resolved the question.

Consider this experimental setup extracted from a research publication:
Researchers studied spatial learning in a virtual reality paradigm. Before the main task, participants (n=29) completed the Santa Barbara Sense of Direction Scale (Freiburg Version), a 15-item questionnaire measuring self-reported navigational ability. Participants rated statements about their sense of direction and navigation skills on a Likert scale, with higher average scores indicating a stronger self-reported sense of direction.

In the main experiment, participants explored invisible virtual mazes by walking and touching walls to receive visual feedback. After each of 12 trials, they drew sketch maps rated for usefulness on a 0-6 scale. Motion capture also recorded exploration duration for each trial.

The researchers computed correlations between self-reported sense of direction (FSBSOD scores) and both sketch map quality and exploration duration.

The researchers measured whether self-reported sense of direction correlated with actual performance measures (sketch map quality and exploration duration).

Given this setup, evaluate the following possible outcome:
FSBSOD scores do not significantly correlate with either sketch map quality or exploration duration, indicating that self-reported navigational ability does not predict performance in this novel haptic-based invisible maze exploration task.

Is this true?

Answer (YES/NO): YES